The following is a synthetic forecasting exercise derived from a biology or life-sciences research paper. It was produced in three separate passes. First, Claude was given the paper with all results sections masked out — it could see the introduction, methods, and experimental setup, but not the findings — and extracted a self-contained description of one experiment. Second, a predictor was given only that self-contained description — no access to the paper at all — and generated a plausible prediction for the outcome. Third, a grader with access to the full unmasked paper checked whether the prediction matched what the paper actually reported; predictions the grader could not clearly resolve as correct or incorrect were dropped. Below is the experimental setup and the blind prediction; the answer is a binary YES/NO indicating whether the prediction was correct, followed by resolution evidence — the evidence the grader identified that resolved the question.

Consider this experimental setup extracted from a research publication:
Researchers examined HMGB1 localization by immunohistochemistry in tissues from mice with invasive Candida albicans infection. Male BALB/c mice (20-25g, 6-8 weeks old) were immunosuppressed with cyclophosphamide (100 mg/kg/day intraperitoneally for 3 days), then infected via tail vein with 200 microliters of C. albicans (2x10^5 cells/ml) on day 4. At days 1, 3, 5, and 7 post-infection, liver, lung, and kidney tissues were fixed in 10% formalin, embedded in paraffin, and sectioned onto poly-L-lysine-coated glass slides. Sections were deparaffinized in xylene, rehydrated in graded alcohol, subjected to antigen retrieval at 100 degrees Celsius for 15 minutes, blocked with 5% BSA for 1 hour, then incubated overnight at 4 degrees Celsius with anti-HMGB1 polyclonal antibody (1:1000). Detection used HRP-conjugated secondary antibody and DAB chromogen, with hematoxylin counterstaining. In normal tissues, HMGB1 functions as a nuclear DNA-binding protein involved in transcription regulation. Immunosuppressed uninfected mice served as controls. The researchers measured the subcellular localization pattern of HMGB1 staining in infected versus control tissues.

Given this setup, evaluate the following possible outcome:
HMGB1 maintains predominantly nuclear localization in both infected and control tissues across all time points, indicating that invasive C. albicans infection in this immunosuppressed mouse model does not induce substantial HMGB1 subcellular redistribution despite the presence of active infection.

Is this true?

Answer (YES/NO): NO